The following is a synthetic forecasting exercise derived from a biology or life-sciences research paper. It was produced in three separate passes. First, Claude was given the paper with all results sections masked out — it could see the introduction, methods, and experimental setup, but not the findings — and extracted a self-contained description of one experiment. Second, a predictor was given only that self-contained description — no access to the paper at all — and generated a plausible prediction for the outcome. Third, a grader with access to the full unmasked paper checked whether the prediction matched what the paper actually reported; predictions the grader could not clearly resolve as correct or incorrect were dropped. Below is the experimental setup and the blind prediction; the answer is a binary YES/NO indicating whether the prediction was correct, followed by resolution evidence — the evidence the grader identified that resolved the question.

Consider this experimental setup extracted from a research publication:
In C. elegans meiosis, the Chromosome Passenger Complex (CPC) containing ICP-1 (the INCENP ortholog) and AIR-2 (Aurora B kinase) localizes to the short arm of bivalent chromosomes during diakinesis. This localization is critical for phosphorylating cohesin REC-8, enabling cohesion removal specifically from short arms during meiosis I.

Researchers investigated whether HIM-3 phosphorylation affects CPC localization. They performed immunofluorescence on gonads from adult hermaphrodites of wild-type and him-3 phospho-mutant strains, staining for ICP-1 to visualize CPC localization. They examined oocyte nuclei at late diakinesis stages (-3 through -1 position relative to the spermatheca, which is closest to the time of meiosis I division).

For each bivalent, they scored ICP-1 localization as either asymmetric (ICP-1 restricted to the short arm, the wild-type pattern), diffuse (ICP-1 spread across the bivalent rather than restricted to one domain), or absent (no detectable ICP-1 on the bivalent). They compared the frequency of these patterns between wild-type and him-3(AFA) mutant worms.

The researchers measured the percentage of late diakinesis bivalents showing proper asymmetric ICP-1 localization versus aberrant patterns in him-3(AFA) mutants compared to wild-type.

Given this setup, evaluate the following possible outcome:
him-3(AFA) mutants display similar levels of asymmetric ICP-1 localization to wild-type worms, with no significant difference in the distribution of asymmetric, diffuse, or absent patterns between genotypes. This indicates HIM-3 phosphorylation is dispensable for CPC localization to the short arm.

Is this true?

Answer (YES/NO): YES